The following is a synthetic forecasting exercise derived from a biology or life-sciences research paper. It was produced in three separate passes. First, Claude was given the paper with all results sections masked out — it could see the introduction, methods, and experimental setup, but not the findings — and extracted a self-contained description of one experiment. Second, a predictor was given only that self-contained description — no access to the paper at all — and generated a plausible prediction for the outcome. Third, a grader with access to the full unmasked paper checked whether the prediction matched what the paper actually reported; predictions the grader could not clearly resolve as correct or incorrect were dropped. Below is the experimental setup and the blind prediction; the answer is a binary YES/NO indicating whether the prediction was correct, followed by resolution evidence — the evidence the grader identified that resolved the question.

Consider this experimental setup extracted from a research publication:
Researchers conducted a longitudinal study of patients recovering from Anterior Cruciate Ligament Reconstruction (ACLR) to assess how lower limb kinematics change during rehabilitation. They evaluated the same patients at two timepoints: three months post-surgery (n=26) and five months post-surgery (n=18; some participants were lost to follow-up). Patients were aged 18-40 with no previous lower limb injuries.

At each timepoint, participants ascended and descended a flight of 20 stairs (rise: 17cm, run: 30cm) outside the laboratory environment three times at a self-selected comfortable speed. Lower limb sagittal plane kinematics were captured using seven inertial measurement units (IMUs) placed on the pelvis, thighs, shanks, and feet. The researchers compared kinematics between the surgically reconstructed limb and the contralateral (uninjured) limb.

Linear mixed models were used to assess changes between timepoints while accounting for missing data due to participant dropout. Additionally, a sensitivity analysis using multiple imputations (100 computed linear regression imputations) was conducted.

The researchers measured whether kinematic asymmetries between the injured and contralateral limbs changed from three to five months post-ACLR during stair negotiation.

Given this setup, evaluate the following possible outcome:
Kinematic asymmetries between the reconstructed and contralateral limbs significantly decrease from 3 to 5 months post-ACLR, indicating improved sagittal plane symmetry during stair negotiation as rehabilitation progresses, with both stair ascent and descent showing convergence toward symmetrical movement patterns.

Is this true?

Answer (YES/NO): NO